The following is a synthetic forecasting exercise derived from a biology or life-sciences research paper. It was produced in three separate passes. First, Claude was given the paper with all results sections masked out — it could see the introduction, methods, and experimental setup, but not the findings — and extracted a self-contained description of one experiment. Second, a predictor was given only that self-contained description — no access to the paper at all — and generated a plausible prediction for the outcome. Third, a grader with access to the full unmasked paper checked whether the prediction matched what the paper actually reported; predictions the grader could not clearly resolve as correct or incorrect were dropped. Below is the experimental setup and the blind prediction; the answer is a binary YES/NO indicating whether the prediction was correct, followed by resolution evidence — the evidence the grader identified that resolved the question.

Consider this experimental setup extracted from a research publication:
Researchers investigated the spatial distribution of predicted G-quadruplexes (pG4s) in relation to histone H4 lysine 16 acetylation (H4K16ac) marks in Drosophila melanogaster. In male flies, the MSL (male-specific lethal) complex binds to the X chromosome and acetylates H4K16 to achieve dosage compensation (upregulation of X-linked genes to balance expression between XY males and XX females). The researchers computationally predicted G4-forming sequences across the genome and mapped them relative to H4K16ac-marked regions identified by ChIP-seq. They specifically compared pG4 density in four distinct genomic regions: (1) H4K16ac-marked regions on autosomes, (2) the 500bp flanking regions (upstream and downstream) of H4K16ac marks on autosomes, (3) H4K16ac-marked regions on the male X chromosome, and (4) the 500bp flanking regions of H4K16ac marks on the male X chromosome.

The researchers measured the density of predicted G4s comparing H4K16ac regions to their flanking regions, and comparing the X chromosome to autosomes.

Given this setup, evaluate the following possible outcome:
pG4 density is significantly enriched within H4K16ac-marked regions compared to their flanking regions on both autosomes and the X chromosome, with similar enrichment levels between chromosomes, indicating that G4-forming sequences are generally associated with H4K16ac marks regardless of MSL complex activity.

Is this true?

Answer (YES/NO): NO